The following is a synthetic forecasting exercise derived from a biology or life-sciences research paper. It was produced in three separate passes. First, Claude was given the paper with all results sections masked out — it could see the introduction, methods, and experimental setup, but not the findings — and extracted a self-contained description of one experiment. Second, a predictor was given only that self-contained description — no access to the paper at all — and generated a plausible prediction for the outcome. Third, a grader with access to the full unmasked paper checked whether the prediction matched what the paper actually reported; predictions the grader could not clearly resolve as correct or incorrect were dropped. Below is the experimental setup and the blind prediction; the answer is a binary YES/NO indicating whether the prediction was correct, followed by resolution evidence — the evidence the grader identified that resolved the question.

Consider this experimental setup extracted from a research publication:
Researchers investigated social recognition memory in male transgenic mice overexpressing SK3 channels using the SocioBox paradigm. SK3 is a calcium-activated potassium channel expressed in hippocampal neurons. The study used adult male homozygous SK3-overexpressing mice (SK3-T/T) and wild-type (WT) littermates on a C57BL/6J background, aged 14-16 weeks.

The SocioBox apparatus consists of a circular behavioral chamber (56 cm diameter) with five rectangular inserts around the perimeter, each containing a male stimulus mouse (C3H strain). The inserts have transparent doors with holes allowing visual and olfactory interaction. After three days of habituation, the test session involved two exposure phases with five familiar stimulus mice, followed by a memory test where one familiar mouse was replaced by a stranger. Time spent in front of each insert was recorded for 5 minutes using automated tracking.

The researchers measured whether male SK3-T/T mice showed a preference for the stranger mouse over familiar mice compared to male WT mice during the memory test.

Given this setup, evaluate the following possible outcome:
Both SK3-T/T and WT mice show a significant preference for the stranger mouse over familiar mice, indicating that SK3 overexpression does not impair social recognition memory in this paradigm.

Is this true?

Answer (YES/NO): NO